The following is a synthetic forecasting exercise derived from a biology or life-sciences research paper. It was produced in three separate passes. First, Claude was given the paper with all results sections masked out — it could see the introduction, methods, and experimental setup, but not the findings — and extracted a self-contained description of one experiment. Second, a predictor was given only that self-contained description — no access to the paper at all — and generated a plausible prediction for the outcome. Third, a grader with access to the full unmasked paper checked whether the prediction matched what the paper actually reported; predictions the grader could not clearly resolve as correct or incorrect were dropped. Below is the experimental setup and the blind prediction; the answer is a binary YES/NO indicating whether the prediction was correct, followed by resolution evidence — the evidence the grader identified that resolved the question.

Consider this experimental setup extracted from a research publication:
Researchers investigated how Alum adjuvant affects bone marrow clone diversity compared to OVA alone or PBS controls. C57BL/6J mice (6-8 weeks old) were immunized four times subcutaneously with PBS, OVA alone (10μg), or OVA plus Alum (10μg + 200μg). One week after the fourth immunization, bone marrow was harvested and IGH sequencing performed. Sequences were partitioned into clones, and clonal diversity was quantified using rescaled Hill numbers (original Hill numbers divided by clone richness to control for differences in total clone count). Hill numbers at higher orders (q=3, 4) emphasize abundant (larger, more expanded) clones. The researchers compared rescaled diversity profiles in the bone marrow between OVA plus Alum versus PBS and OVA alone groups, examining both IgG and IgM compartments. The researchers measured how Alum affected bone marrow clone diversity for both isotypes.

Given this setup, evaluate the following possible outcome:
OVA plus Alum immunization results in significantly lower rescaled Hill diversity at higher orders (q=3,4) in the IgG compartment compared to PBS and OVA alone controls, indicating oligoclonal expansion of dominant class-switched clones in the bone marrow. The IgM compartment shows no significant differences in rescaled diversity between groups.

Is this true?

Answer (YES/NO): NO